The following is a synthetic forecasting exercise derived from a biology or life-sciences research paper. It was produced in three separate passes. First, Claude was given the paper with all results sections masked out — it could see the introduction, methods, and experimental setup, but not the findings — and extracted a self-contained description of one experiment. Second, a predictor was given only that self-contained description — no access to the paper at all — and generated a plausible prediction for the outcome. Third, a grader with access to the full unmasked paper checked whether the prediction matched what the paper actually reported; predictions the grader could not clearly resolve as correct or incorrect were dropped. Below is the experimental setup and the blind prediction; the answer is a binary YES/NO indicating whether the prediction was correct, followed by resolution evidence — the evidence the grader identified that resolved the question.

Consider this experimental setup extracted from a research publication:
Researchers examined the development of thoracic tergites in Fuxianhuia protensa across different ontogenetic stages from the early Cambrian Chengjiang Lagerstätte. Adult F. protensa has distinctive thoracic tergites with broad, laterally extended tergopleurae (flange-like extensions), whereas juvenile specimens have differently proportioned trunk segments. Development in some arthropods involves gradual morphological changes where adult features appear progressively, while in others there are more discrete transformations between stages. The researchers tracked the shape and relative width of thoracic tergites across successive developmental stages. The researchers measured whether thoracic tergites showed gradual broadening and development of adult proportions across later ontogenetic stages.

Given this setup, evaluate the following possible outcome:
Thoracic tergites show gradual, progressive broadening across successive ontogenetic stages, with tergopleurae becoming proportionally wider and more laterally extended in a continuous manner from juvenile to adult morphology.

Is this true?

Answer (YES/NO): YES